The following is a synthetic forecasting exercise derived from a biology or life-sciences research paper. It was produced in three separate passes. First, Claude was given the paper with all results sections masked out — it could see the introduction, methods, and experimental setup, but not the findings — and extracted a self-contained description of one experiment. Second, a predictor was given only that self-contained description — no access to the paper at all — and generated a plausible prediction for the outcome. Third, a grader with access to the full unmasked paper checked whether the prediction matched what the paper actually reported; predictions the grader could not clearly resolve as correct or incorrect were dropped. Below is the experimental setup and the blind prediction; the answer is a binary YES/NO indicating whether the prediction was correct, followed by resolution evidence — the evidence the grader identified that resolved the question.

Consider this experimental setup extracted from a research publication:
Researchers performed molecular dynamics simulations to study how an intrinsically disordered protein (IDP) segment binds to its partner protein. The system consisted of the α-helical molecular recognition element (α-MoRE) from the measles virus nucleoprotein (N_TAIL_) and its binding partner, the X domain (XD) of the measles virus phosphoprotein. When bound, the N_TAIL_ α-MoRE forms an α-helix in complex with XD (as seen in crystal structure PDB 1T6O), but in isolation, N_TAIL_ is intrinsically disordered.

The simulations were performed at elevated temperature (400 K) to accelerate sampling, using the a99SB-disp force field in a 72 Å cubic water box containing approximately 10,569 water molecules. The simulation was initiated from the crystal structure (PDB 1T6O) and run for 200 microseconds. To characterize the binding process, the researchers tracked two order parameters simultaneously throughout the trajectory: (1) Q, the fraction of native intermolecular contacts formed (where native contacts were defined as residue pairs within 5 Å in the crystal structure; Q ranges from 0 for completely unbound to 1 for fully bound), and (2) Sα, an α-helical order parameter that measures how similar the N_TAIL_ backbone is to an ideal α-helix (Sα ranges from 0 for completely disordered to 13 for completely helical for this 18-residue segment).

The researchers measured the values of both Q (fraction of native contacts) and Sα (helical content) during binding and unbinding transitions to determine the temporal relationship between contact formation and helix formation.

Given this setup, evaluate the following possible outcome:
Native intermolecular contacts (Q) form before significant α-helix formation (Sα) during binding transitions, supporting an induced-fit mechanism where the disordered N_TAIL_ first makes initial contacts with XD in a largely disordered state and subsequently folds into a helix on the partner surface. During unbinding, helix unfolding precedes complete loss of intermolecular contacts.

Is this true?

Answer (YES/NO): YES